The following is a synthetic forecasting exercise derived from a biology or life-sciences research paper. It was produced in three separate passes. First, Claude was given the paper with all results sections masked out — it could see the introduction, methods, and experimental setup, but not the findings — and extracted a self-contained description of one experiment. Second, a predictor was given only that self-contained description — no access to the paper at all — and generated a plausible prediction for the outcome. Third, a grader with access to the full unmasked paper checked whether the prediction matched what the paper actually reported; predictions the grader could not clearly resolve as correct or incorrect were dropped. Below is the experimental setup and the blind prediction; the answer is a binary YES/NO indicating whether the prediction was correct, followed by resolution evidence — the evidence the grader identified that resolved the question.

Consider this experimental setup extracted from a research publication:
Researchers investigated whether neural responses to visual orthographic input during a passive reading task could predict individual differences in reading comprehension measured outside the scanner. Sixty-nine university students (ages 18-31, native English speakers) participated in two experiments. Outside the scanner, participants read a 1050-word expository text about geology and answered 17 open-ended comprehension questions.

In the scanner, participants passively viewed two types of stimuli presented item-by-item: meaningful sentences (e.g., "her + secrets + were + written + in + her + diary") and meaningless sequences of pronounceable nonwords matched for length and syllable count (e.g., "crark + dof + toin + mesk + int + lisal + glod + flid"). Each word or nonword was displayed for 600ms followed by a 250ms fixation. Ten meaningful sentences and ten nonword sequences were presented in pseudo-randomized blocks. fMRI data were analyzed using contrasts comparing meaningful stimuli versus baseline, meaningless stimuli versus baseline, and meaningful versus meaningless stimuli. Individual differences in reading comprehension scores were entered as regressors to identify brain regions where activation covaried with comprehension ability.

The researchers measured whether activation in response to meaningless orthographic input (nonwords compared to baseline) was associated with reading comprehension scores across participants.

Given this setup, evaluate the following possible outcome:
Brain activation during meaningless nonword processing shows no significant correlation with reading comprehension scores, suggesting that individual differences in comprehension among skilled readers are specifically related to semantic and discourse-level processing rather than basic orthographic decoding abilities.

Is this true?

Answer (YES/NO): NO